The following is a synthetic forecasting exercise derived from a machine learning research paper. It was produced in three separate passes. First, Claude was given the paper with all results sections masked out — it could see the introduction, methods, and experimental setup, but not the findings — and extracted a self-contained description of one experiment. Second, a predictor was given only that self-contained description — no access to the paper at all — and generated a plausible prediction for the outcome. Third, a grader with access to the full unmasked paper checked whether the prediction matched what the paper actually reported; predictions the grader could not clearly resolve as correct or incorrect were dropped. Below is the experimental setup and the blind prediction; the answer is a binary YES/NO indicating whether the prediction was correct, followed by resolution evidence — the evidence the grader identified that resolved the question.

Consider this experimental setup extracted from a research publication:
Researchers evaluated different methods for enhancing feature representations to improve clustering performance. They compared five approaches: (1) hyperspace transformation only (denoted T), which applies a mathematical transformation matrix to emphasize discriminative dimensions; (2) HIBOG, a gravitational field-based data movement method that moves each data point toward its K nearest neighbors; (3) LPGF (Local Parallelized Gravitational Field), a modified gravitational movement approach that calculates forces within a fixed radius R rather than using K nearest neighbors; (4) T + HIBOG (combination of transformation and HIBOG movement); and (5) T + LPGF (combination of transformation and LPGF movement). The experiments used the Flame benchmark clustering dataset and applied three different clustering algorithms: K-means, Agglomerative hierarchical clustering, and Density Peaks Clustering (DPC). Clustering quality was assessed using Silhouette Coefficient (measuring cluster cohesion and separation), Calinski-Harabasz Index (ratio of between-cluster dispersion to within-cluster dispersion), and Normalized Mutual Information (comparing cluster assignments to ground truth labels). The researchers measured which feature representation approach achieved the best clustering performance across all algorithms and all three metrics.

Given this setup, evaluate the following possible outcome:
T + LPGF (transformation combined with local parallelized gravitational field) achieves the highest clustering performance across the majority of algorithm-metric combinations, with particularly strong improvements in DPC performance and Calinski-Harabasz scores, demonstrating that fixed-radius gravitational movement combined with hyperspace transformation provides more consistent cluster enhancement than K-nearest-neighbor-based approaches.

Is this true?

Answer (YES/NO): YES